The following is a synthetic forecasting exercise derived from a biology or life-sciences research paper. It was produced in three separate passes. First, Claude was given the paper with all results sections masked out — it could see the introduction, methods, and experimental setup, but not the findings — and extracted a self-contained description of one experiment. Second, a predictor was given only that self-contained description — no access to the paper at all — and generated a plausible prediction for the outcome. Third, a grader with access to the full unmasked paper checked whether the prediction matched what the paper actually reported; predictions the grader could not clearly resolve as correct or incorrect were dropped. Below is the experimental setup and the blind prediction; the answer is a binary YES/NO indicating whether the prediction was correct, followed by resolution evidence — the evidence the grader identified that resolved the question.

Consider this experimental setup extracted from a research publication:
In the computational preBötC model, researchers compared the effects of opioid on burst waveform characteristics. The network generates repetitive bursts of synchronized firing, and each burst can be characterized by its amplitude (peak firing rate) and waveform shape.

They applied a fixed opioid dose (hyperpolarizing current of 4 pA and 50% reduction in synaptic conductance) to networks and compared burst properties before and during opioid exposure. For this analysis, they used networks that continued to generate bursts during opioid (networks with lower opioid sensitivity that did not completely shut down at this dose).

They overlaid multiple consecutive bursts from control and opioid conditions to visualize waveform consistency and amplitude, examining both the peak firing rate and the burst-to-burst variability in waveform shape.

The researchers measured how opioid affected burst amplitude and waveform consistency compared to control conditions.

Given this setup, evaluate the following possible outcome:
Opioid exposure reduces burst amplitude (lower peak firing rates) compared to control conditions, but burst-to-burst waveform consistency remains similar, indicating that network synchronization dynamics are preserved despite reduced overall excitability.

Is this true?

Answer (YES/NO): NO